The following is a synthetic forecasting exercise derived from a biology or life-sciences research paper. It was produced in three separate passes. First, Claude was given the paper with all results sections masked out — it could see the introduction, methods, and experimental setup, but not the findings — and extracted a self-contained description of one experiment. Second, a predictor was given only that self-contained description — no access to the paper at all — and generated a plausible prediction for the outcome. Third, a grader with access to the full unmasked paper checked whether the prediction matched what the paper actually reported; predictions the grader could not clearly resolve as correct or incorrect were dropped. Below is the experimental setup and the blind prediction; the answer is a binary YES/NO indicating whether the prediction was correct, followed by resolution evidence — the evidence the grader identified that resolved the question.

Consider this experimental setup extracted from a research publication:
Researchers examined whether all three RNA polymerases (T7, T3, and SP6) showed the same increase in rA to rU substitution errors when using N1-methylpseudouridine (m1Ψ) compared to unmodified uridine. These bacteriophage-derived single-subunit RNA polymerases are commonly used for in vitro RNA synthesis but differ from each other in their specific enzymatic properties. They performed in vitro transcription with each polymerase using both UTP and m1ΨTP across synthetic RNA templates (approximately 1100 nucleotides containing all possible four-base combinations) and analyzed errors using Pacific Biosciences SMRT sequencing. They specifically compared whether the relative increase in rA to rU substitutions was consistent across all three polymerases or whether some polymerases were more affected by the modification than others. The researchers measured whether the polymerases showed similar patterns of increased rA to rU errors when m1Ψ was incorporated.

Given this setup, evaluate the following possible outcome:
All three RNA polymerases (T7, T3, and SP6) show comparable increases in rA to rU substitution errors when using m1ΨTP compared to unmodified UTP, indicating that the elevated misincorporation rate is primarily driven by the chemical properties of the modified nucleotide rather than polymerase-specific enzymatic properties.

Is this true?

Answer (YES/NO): NO